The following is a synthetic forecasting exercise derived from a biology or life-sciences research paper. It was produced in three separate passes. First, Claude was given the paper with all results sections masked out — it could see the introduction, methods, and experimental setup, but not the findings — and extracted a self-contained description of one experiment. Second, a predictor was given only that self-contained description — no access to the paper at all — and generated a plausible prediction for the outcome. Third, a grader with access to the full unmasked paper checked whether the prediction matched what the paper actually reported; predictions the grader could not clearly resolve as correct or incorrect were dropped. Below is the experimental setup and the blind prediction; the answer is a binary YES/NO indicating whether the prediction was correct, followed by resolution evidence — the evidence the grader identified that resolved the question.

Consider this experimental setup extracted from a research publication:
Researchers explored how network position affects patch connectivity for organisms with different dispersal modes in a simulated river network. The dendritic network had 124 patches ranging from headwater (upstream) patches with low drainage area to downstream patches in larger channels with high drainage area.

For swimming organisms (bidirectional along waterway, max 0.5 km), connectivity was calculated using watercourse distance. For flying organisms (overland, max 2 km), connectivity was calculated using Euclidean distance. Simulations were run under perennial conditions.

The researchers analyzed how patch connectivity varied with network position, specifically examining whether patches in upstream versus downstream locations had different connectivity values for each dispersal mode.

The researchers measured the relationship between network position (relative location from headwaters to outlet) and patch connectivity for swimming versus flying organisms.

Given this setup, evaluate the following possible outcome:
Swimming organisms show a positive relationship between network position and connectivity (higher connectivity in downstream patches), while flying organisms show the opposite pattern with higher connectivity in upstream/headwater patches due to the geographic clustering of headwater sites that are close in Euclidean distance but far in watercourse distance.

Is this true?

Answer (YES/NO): NO